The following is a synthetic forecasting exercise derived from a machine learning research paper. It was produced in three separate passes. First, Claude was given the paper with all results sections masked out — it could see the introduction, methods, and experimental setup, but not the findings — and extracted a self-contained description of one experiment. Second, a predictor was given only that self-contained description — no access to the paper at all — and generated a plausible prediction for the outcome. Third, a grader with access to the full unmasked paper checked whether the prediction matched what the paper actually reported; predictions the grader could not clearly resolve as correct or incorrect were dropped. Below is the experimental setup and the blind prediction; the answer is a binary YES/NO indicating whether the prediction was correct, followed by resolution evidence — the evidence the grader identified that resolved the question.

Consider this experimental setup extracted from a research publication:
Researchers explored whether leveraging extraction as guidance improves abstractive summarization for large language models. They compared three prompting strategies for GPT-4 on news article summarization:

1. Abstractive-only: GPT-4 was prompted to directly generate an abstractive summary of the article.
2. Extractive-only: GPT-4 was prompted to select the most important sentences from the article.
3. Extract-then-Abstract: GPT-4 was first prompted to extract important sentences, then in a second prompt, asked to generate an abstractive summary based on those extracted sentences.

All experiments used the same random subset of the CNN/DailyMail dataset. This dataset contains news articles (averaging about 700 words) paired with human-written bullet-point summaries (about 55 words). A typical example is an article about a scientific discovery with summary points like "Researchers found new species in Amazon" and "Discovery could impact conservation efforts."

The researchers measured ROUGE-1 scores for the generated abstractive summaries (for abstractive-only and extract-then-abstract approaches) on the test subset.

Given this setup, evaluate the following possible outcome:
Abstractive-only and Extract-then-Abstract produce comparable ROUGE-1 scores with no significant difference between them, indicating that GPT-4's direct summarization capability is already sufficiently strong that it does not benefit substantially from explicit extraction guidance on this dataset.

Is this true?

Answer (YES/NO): NO